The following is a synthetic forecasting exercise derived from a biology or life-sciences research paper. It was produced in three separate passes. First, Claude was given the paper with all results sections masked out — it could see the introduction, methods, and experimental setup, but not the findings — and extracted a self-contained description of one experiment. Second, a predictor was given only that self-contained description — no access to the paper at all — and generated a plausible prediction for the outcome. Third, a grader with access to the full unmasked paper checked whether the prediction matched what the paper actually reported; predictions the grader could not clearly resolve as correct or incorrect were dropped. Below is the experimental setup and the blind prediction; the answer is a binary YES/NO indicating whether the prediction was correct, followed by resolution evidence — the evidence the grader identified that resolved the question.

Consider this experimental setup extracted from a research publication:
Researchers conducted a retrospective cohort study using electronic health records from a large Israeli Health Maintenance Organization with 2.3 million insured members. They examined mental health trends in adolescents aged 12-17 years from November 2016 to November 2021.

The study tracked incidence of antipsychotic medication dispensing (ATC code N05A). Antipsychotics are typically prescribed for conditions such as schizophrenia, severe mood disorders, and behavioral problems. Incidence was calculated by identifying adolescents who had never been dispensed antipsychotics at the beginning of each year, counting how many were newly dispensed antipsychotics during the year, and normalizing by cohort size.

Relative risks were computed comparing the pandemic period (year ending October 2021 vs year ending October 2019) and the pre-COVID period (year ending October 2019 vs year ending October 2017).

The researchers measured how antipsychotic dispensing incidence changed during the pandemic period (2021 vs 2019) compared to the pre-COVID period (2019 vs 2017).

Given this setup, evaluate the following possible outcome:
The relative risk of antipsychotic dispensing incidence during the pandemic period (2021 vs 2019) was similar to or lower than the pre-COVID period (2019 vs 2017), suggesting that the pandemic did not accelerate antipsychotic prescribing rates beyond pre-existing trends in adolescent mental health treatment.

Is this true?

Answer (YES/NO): NO